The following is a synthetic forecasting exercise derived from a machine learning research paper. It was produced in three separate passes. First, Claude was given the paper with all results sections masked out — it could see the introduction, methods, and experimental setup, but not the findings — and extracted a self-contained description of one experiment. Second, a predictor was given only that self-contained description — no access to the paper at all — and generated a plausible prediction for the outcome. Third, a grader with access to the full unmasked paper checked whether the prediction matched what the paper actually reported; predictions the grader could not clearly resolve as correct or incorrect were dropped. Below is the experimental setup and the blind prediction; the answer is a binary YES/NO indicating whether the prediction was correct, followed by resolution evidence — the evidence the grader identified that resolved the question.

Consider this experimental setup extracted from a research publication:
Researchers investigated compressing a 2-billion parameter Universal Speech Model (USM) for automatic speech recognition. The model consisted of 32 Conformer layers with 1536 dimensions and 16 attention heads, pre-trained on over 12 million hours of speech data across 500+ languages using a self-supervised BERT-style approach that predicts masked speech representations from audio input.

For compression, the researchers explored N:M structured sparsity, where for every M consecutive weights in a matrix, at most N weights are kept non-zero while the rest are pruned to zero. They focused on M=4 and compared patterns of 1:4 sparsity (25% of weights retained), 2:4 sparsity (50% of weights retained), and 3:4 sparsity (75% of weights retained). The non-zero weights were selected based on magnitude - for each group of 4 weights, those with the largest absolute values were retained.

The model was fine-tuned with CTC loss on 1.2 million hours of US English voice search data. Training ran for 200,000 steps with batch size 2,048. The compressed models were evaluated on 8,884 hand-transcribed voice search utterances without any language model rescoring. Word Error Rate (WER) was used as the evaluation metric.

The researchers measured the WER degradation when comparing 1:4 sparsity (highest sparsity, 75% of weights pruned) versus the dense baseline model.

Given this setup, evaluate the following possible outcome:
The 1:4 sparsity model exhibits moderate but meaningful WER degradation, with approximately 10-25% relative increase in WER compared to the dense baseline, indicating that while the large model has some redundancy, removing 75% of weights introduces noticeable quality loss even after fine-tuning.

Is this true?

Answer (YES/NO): NO